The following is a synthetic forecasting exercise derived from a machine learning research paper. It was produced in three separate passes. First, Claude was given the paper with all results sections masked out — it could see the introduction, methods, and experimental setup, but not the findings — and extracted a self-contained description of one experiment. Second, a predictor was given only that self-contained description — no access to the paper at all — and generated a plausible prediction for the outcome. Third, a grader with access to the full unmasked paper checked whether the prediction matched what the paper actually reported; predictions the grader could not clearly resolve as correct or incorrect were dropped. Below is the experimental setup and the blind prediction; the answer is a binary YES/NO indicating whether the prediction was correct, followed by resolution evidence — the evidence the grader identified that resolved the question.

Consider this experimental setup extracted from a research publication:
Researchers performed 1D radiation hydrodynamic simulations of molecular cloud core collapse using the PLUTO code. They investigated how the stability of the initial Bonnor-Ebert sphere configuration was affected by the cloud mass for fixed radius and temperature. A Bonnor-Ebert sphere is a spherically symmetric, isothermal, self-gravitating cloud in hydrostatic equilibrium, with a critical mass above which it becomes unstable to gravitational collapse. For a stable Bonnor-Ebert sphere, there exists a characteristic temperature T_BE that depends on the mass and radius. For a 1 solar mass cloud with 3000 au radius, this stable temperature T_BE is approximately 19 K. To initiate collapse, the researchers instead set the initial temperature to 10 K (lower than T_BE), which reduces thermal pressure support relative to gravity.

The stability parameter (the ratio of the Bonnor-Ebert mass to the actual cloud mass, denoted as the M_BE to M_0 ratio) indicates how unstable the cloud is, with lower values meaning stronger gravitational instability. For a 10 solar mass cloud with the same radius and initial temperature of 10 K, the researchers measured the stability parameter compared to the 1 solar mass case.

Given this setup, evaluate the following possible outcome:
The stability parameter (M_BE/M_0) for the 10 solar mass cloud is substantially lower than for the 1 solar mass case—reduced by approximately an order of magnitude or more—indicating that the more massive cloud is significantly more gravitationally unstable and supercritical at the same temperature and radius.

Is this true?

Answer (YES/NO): YES